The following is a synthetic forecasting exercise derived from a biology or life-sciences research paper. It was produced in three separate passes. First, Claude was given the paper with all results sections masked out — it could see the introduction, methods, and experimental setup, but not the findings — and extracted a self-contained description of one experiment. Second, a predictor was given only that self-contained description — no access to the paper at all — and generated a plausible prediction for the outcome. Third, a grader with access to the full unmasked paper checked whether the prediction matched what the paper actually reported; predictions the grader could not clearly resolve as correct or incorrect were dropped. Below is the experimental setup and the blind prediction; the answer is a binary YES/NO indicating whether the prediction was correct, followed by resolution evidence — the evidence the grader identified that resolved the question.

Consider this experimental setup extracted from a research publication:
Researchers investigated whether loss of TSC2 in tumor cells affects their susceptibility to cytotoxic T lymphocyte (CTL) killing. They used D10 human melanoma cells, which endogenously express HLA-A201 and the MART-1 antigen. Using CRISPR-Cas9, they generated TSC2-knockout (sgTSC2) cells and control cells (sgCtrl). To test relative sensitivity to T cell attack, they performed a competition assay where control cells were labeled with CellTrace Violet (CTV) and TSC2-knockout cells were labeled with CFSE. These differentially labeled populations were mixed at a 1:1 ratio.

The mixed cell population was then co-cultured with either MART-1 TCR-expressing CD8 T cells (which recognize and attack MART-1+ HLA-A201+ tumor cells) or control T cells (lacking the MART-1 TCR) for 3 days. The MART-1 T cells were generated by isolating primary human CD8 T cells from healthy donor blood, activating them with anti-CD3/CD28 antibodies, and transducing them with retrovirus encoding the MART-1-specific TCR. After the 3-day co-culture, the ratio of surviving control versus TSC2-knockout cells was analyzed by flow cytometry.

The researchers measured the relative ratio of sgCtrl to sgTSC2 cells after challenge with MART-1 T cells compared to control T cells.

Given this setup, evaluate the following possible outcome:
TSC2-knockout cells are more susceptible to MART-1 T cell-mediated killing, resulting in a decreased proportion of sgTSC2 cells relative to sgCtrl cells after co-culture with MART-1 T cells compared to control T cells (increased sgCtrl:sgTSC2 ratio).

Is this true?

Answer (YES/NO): YES